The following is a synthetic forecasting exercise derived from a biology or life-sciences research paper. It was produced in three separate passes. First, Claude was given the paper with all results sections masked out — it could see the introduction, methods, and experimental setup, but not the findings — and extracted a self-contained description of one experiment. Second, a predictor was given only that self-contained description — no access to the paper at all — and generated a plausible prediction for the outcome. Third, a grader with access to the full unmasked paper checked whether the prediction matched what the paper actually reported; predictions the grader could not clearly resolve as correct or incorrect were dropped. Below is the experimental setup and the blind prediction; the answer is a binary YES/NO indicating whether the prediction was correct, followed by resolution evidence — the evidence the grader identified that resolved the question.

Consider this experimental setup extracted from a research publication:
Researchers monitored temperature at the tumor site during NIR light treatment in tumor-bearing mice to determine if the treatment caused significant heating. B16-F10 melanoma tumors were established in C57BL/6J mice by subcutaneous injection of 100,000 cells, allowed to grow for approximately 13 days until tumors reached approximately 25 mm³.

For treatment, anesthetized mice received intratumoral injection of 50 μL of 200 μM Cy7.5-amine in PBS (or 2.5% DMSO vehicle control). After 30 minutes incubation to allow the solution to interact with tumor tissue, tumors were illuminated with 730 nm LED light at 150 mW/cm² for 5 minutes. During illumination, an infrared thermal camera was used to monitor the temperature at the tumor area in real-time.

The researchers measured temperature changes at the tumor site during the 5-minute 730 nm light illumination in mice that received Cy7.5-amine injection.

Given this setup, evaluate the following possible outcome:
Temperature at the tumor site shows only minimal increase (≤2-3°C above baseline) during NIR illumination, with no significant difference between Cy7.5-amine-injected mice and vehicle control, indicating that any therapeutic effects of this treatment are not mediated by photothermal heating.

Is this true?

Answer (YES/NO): NO